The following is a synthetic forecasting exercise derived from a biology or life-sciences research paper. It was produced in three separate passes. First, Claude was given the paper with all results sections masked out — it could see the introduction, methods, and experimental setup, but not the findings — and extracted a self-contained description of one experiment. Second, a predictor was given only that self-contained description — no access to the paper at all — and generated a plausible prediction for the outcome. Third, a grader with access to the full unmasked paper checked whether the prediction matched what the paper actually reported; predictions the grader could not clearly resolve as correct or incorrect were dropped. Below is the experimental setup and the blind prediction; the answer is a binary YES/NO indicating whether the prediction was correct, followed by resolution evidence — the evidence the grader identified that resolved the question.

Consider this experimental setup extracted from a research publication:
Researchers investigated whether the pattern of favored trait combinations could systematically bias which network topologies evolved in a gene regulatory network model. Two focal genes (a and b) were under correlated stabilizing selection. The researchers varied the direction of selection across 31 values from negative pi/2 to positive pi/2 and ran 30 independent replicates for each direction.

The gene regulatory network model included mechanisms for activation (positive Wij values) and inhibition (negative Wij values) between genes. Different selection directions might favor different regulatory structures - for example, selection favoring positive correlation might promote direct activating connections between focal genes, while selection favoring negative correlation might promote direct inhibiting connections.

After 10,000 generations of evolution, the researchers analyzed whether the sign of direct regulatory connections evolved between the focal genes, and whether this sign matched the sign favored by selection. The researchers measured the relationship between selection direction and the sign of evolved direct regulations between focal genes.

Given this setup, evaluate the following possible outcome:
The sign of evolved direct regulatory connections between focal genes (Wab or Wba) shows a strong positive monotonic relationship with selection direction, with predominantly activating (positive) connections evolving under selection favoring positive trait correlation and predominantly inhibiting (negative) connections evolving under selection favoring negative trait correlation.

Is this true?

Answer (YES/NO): YES